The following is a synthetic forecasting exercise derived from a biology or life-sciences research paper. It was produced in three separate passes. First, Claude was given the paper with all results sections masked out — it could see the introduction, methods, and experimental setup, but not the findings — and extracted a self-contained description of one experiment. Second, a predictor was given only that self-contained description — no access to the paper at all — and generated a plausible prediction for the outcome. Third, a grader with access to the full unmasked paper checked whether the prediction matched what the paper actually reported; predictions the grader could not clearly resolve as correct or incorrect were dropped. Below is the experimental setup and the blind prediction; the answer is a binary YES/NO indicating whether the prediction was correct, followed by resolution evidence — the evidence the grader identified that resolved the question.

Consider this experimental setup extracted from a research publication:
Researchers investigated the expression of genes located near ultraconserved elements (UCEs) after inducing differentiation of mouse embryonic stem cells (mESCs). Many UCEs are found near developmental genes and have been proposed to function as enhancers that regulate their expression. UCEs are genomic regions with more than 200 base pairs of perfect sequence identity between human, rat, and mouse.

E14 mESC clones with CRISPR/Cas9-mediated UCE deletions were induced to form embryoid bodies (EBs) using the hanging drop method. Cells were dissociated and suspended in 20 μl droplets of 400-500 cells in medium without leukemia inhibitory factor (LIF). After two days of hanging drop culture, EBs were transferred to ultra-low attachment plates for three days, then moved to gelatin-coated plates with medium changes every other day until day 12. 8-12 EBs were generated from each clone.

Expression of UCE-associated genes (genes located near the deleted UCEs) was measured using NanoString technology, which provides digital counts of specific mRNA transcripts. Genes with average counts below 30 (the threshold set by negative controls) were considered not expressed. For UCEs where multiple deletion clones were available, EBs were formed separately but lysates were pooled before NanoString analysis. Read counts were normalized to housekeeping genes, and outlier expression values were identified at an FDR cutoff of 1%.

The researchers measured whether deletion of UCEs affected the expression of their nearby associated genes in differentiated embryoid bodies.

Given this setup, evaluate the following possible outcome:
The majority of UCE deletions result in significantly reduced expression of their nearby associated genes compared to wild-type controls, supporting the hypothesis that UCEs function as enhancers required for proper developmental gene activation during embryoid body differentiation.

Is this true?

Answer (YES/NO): NO